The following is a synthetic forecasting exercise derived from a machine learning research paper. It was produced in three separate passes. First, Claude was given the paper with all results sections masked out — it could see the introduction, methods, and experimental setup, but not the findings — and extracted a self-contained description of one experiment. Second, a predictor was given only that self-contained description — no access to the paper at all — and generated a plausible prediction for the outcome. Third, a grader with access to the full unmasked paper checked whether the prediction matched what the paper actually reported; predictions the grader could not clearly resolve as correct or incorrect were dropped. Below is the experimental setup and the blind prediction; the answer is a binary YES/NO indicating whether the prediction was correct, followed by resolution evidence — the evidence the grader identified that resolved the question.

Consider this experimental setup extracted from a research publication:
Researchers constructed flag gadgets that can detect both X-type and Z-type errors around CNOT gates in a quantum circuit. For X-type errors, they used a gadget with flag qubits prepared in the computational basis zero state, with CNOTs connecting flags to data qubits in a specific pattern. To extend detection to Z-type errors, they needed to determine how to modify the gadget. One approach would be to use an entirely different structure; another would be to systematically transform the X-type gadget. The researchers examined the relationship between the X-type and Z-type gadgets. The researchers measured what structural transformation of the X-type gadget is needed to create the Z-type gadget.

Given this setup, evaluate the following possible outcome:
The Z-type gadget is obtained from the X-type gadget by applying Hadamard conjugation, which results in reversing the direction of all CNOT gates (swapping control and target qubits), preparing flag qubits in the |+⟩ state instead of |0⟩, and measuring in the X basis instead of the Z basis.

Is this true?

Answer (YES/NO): YES